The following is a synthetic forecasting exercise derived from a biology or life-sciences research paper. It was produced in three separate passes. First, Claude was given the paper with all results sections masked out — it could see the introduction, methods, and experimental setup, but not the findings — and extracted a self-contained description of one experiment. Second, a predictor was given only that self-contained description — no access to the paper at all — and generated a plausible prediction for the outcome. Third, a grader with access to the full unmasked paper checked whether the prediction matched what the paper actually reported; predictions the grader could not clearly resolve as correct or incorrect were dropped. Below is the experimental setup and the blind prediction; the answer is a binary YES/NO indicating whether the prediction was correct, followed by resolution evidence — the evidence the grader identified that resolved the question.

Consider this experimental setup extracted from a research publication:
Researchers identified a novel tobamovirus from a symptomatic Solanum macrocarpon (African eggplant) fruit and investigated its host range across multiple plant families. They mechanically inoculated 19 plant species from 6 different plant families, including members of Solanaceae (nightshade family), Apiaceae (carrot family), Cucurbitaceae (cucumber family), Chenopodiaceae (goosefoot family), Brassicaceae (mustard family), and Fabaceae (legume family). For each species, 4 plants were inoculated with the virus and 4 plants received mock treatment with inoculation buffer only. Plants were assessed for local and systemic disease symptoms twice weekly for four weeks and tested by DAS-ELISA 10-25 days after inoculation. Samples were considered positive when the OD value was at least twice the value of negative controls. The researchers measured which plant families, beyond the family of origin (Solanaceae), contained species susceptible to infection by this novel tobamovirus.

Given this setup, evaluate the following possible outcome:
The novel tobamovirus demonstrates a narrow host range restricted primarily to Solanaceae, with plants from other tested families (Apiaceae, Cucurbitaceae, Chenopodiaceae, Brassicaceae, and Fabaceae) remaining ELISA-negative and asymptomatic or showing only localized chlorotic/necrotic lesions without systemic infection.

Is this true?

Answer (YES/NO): NO